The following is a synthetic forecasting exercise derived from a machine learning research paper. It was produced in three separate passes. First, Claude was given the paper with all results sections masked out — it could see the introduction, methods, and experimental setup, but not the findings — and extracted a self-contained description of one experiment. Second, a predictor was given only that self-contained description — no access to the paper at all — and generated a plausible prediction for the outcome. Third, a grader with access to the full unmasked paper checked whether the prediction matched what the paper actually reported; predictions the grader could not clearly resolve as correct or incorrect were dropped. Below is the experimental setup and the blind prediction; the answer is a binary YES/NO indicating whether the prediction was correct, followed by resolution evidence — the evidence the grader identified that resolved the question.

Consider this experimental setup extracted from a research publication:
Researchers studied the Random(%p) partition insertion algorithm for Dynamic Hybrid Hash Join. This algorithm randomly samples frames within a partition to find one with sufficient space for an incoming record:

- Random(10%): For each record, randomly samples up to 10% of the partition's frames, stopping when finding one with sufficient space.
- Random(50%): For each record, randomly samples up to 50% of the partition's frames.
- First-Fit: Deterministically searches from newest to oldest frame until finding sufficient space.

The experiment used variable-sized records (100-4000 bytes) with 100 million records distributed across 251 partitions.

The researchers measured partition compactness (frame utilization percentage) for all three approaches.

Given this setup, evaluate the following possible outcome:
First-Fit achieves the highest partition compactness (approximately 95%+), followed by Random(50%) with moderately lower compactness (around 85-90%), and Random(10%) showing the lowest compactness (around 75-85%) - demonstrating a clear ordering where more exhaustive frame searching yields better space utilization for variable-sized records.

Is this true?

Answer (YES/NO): NO